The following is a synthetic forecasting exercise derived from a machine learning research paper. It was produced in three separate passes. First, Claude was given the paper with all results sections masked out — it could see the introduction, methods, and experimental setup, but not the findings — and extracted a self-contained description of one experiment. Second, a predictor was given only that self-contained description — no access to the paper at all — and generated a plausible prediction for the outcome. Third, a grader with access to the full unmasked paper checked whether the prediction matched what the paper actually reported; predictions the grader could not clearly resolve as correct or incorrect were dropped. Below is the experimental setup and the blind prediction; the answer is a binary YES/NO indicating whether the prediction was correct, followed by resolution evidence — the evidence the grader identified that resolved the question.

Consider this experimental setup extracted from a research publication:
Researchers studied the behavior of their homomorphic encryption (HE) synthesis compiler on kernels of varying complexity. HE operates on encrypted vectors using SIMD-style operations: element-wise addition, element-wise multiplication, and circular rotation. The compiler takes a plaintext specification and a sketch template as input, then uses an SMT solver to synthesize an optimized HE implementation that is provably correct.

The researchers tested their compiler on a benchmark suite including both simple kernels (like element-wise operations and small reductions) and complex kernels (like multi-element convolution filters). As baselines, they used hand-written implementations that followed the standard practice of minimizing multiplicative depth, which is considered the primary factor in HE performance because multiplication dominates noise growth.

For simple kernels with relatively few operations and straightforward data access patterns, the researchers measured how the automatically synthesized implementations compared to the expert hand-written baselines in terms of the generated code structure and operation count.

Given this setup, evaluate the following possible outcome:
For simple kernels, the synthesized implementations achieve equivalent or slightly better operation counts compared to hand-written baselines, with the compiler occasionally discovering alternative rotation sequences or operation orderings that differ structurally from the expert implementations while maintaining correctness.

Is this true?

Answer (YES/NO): YES